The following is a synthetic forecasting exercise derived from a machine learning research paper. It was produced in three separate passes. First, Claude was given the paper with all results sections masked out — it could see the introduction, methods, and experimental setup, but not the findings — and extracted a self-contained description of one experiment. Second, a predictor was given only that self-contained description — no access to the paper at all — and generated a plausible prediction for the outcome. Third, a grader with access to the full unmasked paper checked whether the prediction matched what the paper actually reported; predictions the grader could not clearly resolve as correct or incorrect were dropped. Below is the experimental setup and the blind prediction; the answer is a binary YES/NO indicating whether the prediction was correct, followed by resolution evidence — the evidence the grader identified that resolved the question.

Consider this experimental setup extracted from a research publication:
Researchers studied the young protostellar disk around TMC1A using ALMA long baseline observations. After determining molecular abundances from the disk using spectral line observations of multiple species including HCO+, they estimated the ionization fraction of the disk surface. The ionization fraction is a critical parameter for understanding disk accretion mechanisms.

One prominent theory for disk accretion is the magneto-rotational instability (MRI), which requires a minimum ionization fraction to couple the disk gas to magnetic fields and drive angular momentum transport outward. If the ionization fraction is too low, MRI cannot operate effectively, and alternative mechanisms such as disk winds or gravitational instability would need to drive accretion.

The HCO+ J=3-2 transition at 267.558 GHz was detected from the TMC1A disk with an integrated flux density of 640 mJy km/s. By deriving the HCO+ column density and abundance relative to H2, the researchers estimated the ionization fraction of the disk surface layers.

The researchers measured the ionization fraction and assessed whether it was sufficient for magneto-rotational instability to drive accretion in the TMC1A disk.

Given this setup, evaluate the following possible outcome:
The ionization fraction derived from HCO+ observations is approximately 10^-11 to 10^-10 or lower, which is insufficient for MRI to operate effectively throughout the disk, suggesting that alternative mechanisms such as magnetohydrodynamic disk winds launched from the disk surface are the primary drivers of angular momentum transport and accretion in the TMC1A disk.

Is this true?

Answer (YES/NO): NO